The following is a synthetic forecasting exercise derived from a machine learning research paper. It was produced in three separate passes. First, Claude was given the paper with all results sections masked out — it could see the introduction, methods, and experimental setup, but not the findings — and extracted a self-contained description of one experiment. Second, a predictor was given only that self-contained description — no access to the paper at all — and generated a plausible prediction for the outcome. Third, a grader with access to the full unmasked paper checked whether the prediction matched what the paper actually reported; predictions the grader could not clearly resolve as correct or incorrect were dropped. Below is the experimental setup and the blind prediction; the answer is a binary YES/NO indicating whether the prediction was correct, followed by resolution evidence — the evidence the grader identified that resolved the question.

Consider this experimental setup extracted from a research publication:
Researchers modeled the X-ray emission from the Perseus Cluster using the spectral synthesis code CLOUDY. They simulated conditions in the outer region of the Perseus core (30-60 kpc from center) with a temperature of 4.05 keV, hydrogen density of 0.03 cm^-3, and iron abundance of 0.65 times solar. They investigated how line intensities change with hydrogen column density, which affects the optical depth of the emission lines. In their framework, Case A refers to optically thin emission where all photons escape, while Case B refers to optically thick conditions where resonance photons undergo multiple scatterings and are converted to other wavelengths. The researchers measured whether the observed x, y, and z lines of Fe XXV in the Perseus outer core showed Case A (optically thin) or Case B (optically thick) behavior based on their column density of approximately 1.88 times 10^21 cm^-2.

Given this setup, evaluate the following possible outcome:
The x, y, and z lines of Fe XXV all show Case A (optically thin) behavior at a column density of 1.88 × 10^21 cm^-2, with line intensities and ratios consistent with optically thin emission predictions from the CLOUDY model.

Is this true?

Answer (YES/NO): YES